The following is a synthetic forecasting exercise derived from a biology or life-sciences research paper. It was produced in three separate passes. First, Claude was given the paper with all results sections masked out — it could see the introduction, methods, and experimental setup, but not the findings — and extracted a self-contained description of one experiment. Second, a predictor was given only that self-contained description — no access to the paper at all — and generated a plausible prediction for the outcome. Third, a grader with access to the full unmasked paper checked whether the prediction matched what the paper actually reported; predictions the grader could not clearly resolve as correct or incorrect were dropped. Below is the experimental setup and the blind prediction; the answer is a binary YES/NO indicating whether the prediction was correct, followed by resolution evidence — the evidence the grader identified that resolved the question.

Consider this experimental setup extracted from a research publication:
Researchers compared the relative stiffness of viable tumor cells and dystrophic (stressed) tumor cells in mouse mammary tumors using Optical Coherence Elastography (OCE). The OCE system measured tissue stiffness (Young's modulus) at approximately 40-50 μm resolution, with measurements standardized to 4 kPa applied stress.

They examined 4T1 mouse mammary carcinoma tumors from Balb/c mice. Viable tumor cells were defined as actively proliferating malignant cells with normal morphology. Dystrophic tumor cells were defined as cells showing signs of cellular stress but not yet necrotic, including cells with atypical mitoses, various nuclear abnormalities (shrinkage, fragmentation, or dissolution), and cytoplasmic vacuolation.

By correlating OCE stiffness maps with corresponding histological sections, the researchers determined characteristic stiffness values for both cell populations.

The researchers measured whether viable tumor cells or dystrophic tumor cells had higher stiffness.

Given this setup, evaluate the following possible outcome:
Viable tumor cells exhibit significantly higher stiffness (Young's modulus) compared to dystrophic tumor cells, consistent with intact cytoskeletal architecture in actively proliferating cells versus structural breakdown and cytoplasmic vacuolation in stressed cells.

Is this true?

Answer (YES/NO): YES